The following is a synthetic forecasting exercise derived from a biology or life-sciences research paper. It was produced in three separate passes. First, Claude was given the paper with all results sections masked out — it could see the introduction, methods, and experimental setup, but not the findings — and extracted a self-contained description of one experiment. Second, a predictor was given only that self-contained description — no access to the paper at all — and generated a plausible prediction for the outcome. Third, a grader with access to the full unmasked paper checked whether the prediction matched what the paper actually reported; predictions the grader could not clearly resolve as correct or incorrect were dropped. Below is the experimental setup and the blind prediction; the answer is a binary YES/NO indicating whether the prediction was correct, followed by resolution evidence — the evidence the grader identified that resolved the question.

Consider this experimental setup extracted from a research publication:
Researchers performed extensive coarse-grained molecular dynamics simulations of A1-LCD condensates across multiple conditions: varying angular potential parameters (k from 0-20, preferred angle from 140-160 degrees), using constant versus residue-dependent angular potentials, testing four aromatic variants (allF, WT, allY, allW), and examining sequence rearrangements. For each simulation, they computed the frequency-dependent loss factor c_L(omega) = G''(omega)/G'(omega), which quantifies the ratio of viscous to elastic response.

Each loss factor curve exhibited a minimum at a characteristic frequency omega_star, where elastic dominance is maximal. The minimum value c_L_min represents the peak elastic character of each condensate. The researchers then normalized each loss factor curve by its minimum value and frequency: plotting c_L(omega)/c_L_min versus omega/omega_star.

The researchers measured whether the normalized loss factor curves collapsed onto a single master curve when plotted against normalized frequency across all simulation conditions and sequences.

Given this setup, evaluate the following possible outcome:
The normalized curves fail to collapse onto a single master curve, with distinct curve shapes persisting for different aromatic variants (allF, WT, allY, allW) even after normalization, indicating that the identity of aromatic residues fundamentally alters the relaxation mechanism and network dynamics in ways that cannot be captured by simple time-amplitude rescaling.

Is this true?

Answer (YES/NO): NO